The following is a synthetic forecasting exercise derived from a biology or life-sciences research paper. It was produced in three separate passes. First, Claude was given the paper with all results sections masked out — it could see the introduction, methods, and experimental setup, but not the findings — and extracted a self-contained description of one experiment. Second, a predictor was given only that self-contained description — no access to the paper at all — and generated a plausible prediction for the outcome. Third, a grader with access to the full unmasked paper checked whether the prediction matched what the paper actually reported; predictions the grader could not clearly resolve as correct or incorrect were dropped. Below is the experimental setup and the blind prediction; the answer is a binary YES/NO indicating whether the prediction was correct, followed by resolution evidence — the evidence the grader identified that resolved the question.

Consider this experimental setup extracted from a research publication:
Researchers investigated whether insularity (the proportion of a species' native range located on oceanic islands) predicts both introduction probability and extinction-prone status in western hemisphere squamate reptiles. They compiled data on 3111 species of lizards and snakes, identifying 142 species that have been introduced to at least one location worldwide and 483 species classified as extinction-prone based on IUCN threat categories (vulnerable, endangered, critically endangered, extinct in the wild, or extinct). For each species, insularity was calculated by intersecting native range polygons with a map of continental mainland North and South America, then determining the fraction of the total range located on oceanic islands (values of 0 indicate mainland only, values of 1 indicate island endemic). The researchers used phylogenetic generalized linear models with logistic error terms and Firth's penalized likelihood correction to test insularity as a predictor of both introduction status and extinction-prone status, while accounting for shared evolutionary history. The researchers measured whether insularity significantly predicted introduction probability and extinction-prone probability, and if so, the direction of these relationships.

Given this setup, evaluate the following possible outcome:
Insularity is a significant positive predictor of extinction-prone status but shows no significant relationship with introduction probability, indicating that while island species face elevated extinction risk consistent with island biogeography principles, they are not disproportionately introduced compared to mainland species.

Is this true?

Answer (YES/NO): NO